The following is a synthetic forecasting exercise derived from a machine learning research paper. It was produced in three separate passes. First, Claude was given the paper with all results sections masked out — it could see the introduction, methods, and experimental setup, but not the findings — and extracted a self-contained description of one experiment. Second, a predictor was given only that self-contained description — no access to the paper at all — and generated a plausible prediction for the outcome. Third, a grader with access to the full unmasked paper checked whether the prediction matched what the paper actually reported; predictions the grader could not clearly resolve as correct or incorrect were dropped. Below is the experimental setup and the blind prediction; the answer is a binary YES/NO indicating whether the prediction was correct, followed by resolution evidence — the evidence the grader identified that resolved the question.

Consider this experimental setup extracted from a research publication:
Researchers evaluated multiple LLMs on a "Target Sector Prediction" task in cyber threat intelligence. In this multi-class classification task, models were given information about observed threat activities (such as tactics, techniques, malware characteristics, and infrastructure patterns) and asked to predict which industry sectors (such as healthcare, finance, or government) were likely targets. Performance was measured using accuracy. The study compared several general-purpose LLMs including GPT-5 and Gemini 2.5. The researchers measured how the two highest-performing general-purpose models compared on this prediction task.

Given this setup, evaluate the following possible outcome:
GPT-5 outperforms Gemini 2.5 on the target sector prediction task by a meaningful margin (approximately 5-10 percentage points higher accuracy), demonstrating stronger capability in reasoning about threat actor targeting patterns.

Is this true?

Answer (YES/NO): NO